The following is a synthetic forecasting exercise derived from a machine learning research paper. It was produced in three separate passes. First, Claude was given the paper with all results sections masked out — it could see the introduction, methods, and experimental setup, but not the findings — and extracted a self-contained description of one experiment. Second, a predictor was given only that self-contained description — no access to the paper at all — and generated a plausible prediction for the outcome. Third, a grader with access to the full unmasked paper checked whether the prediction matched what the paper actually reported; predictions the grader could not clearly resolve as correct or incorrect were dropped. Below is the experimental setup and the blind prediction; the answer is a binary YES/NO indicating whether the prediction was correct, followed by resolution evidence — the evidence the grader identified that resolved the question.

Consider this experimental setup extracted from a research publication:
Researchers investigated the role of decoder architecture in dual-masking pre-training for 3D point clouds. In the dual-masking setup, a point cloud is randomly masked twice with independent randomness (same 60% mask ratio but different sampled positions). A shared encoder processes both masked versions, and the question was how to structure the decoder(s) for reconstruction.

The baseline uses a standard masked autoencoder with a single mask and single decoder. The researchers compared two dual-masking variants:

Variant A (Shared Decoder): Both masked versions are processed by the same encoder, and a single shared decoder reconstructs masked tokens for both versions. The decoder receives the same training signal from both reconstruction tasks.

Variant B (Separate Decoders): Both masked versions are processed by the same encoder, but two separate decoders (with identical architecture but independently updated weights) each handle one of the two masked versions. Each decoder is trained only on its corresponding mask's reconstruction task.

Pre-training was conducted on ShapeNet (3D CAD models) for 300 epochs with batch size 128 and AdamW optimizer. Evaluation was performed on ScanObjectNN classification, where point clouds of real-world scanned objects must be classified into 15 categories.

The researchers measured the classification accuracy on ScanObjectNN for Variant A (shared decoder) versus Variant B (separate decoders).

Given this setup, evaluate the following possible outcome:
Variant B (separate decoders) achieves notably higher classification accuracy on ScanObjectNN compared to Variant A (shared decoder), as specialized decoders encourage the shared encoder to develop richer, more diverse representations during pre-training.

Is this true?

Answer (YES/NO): YES